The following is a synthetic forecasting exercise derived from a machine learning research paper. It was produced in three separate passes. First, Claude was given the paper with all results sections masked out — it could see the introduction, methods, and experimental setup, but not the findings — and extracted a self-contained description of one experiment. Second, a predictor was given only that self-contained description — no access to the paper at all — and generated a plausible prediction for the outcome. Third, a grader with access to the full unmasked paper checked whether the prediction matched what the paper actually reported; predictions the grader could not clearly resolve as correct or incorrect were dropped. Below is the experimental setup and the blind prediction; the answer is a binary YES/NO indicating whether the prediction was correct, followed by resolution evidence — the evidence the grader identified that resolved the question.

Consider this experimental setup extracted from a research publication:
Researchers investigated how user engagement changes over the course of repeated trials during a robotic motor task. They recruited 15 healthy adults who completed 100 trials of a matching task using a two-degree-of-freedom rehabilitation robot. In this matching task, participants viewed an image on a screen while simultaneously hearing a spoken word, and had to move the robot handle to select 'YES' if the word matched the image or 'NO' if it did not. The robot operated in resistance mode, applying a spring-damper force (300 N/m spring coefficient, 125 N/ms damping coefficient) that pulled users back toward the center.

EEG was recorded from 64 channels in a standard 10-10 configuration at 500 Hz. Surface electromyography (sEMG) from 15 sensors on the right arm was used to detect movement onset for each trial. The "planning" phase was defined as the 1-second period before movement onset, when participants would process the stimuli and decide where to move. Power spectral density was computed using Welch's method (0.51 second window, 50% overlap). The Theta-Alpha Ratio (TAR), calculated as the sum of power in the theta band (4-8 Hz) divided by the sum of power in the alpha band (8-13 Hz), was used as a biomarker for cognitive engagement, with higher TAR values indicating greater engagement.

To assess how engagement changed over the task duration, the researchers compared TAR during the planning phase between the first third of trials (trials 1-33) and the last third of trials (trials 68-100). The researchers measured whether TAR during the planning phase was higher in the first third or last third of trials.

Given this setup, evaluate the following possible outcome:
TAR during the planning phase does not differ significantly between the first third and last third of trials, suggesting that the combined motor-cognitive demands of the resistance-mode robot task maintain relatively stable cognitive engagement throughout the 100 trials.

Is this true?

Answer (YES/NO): YES